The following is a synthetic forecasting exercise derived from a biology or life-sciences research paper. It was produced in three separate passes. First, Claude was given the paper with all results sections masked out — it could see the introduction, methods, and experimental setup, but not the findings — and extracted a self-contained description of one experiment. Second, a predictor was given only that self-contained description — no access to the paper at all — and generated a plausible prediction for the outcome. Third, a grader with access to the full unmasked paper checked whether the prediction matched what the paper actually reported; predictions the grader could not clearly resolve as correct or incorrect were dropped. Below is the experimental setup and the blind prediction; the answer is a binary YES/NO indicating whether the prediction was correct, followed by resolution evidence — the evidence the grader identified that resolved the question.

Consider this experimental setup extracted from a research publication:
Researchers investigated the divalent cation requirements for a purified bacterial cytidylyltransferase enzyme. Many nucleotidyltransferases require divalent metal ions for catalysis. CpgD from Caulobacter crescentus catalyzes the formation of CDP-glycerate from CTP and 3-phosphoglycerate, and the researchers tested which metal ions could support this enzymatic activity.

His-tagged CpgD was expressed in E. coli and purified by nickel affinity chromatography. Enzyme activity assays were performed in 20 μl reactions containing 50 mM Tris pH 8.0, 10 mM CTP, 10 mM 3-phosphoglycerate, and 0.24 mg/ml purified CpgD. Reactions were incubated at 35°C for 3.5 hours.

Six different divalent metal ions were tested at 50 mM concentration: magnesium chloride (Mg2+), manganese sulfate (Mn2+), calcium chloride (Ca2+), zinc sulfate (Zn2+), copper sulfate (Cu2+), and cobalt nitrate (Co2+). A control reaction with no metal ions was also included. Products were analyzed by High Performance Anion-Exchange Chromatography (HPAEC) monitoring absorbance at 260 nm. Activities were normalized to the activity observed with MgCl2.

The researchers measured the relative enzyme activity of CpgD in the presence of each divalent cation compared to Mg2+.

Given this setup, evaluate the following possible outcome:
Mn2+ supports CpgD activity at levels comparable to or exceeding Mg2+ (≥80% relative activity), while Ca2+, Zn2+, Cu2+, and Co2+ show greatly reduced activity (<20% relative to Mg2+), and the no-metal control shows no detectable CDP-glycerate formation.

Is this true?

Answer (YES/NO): NO